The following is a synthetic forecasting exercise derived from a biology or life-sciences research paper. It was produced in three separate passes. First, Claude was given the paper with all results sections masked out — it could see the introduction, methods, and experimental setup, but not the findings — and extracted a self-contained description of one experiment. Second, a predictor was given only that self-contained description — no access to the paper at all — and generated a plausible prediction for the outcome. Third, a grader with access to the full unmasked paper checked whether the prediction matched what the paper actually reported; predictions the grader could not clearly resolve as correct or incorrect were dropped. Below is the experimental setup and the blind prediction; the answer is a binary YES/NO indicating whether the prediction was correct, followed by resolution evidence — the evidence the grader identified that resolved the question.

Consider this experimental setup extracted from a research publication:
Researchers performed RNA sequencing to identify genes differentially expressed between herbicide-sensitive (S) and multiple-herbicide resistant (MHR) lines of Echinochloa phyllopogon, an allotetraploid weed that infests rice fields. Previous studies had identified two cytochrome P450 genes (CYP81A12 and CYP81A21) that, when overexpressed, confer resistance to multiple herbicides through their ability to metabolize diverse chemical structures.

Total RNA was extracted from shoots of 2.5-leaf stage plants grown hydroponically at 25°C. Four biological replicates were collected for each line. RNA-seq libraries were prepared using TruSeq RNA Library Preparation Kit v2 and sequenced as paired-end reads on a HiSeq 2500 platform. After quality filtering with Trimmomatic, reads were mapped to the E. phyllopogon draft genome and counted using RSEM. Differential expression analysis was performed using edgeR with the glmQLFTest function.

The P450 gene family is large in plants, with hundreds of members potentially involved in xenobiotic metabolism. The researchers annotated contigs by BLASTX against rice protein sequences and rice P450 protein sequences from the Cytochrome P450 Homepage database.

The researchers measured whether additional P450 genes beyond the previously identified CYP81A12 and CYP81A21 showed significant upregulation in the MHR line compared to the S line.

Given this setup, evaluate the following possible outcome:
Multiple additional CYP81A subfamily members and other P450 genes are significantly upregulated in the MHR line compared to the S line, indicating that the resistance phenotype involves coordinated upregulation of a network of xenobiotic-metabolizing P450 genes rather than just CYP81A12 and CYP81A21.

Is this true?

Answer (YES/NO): YES